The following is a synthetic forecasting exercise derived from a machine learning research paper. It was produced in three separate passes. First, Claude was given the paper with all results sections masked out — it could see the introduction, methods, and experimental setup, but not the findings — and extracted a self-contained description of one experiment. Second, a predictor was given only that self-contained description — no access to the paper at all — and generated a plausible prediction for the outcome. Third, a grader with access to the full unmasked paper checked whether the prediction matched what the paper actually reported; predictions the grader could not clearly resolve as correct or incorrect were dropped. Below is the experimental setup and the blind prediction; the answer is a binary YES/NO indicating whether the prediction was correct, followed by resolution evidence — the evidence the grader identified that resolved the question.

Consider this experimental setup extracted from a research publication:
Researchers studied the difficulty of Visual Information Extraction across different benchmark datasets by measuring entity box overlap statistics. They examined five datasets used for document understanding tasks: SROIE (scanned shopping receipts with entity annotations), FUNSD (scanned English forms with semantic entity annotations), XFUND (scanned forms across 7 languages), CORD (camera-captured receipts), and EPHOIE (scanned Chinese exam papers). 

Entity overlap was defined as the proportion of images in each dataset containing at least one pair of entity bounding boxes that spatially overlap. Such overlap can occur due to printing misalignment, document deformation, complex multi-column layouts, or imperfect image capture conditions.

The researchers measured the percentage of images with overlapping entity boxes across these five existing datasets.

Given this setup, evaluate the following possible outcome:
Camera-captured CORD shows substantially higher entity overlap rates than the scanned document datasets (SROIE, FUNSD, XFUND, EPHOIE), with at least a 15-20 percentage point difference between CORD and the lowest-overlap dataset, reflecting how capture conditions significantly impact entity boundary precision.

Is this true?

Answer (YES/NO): NO